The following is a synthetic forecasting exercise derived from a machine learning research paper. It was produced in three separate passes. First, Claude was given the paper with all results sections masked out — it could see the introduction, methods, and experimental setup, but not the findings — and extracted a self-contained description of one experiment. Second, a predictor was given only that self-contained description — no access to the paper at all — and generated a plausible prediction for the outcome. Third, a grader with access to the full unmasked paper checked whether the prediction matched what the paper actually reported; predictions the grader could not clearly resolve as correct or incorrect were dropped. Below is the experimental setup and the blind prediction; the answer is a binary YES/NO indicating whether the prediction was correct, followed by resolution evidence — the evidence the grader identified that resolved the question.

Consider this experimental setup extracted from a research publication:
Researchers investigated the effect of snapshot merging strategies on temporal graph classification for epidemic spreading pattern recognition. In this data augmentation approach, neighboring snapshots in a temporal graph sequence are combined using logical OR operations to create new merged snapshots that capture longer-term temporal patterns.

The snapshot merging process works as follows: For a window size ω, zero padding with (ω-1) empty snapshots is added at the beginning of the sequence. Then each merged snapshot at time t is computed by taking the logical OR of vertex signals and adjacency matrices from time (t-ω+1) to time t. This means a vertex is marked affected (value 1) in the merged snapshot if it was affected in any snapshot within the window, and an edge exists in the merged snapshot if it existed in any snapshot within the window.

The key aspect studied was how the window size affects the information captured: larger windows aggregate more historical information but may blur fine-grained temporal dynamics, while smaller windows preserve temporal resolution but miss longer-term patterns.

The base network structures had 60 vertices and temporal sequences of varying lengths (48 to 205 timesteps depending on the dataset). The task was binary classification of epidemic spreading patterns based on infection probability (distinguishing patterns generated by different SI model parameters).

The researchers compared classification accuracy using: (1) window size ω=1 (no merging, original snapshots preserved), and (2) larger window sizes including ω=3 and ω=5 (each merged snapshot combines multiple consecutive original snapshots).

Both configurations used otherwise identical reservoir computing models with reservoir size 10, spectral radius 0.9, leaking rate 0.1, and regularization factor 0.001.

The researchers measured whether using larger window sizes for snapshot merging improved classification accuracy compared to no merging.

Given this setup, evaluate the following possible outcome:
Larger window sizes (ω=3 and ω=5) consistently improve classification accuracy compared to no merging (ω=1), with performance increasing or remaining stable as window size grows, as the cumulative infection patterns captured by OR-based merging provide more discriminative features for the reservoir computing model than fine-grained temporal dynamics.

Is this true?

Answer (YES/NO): NO